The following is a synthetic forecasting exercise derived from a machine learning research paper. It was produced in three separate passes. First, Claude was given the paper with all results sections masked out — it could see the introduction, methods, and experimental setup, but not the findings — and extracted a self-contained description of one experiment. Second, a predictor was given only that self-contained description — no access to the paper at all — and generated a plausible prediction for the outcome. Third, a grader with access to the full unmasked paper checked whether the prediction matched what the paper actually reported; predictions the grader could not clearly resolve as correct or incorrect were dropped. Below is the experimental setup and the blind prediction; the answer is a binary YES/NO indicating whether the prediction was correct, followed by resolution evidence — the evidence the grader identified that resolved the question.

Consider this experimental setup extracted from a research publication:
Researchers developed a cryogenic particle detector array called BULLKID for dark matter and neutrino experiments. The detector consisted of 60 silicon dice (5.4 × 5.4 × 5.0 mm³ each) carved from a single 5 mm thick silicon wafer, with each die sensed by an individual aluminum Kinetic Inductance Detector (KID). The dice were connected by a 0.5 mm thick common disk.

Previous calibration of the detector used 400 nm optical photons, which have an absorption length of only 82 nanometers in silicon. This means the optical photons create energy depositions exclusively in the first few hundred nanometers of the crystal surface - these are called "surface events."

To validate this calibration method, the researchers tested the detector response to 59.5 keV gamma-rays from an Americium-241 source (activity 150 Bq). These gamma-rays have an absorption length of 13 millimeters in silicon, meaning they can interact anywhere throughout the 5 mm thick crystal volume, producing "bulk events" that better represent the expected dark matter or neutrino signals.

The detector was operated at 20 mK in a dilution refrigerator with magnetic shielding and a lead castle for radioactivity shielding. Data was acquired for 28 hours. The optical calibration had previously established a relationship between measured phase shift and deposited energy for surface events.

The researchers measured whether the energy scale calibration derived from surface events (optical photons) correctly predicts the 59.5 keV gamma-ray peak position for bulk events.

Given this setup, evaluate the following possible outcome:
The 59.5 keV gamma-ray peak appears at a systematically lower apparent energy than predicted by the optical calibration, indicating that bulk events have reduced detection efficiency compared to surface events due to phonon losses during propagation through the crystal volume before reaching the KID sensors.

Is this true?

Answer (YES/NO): YES